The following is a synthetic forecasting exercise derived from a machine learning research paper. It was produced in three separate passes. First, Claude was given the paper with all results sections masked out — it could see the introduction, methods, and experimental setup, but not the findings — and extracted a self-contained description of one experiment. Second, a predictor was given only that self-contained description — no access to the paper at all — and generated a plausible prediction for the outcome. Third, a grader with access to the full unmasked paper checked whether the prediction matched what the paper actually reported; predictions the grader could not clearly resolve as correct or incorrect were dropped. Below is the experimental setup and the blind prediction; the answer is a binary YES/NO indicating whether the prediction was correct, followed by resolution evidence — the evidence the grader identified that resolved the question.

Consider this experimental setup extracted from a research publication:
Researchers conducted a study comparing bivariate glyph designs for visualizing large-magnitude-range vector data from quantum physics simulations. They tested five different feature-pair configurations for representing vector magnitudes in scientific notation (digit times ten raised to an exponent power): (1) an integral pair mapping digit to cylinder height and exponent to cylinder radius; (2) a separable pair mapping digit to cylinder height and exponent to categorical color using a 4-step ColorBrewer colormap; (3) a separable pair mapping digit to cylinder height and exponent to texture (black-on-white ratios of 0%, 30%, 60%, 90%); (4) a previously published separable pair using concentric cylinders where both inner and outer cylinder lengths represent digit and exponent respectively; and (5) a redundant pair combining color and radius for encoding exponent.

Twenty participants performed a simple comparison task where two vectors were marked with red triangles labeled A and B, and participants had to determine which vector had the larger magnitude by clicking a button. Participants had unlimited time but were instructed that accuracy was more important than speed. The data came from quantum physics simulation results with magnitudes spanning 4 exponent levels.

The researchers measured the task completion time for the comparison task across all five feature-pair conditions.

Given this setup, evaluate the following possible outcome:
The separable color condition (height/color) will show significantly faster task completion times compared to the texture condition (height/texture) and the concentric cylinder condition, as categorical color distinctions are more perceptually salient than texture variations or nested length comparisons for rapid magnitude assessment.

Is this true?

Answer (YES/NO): NO